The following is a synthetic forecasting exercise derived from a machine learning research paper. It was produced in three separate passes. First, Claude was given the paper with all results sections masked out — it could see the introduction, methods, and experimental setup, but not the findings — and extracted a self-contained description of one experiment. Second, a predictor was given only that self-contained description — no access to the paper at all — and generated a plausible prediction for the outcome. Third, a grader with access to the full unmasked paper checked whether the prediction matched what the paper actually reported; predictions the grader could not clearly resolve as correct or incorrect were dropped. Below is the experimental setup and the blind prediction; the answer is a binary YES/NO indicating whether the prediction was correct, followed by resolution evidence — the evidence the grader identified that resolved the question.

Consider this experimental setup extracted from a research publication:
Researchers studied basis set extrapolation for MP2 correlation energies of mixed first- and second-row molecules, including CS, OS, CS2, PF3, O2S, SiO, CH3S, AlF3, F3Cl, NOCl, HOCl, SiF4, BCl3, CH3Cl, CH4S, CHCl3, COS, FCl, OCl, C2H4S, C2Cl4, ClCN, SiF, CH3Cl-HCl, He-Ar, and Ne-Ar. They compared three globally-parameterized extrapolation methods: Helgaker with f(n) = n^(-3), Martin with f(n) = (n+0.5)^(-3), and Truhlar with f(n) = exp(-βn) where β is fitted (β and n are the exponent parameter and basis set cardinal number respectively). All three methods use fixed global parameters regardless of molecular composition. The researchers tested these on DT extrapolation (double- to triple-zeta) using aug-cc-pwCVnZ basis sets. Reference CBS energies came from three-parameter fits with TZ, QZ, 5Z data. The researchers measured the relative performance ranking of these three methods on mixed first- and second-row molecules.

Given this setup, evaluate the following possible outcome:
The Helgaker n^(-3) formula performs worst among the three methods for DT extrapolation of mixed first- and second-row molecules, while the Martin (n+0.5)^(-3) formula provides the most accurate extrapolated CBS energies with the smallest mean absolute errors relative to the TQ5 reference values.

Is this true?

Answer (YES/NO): NO